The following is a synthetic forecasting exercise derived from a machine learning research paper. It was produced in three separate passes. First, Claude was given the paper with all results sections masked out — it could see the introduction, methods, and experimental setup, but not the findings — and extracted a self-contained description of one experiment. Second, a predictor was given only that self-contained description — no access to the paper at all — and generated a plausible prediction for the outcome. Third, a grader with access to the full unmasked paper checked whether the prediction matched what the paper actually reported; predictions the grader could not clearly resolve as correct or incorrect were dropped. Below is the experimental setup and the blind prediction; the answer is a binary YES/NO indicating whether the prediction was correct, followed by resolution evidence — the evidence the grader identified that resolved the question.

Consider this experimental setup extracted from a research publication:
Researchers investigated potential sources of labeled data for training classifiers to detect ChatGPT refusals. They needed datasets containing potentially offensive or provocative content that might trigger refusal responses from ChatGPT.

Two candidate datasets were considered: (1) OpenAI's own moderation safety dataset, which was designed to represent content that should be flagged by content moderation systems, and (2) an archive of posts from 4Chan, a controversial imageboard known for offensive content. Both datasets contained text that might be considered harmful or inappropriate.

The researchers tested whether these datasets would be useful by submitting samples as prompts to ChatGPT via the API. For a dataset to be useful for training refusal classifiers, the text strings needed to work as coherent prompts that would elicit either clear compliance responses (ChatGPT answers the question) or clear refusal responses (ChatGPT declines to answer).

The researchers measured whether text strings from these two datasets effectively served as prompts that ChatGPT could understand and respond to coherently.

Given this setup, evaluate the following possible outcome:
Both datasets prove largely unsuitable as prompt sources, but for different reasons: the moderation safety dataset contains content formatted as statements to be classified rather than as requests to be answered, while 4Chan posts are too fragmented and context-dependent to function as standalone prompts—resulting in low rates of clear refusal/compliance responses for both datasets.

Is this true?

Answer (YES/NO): NO